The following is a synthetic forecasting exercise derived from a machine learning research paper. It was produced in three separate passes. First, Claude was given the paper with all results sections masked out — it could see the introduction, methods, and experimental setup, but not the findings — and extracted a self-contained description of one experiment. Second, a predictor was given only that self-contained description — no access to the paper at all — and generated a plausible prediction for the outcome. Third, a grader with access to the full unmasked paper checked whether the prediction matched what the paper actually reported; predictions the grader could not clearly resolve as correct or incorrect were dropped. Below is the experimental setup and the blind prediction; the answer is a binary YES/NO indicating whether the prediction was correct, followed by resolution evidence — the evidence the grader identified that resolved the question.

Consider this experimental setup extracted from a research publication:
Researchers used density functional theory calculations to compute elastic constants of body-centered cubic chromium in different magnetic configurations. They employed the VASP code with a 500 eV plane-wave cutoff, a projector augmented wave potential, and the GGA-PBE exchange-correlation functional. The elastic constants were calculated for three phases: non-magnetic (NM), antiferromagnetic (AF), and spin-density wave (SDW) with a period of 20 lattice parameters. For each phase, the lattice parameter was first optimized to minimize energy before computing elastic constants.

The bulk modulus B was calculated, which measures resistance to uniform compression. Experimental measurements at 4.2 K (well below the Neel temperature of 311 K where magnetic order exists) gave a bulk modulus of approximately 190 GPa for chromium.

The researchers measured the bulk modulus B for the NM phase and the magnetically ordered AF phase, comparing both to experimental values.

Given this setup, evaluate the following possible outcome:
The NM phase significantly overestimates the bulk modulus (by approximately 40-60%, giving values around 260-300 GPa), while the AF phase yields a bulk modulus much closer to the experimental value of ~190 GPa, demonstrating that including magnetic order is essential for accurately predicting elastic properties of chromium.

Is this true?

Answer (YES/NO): NO